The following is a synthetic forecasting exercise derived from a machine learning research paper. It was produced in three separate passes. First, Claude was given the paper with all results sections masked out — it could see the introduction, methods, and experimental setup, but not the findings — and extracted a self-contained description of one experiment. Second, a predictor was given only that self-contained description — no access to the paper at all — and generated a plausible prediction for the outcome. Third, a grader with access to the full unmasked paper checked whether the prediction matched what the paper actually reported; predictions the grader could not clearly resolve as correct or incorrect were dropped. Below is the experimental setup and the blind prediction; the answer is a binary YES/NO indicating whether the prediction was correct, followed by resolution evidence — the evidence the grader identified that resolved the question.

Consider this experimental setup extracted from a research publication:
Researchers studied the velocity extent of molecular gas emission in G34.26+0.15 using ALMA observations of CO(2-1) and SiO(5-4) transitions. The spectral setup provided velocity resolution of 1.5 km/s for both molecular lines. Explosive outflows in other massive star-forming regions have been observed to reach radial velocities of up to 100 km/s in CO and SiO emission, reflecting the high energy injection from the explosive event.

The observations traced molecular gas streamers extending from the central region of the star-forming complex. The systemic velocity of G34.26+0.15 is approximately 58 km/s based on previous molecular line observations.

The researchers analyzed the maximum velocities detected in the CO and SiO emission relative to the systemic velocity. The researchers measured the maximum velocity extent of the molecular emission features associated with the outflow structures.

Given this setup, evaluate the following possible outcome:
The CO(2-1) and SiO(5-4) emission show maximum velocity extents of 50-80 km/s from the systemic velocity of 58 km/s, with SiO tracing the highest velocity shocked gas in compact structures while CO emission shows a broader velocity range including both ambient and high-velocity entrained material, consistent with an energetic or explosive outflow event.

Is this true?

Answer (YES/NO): NO